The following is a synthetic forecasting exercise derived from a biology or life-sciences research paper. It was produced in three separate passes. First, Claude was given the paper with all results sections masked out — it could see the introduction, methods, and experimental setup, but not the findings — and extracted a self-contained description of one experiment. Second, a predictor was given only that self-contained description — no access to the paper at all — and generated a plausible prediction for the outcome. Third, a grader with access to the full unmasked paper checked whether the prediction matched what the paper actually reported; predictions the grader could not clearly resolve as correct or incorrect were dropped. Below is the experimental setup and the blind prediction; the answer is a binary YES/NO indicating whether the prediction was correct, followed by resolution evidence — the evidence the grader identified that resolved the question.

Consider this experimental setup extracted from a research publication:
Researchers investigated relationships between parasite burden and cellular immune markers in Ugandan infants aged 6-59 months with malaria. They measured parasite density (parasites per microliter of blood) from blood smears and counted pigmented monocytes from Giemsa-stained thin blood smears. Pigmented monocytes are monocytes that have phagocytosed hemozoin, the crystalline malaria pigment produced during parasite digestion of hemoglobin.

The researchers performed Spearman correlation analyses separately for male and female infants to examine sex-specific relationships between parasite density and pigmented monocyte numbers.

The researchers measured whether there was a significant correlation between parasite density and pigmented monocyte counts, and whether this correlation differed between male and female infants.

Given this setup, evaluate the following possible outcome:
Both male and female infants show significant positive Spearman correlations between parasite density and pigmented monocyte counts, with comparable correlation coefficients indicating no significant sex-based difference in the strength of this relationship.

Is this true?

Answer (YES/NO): NO